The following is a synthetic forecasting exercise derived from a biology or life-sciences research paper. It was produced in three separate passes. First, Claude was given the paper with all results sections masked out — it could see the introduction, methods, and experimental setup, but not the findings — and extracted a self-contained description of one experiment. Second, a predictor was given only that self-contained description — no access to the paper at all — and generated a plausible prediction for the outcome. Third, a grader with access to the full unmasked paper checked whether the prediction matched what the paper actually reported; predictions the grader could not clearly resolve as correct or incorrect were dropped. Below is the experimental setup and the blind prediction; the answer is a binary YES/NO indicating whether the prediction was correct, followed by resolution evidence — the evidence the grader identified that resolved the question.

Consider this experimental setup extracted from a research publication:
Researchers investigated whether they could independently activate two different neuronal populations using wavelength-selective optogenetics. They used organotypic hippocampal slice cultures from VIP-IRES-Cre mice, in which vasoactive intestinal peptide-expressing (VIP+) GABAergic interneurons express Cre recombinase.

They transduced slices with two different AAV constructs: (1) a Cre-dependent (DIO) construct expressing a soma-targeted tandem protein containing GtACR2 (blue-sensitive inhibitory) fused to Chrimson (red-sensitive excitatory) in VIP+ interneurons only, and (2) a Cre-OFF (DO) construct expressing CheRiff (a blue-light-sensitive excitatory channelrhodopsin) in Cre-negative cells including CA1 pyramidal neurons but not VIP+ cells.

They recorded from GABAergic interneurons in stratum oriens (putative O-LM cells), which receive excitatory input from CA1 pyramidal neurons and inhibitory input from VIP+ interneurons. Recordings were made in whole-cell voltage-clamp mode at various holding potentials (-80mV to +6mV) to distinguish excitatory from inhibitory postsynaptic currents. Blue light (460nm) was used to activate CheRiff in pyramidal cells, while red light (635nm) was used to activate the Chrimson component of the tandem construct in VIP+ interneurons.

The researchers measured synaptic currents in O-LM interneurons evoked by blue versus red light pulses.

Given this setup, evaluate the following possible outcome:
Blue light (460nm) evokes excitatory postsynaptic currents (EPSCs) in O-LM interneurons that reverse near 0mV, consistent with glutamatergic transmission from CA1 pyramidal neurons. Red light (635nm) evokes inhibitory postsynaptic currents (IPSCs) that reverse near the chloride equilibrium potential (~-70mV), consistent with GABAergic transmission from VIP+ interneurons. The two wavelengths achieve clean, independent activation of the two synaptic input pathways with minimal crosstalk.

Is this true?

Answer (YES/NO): YES